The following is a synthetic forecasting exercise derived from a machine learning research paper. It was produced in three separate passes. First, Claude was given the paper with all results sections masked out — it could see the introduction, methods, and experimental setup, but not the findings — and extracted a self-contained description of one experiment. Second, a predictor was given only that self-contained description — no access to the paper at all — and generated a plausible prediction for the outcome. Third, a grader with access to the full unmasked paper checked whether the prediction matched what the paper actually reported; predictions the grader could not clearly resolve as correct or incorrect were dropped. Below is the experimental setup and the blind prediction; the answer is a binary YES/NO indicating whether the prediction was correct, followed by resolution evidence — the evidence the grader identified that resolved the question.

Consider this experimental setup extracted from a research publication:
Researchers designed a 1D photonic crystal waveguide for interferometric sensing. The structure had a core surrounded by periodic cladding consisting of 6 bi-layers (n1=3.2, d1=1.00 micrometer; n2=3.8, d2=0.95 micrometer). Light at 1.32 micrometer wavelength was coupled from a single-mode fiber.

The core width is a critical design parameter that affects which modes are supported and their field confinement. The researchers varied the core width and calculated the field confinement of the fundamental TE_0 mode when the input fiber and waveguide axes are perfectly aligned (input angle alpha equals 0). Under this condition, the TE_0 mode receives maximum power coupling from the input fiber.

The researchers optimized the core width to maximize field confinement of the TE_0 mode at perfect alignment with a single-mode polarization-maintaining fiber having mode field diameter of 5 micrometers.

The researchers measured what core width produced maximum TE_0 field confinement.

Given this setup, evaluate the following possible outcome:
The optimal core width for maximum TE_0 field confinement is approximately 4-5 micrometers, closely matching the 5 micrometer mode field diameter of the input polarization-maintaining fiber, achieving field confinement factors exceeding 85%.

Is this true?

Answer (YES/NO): NO